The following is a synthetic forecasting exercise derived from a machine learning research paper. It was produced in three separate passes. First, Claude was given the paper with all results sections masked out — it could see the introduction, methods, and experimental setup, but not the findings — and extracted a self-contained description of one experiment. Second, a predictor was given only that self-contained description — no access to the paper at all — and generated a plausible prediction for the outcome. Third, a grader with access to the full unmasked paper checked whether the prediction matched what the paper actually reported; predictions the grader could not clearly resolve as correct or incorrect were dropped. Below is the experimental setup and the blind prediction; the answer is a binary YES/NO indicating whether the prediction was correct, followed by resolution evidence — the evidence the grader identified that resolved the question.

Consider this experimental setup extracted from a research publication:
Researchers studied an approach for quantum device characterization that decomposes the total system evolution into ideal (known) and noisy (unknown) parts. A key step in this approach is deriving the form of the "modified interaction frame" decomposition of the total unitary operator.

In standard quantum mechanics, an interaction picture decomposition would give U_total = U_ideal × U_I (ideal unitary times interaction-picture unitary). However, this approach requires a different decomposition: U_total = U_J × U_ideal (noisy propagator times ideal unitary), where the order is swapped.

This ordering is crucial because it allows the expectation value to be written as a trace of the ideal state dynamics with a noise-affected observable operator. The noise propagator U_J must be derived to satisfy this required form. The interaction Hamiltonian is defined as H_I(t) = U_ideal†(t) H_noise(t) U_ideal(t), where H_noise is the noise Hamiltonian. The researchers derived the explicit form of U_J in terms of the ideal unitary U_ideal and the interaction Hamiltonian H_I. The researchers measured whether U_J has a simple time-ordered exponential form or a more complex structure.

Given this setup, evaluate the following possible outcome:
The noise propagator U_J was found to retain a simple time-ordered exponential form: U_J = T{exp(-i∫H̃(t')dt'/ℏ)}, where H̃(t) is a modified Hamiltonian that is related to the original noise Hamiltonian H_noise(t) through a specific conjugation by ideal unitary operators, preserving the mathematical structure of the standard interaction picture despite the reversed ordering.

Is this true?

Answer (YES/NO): YES